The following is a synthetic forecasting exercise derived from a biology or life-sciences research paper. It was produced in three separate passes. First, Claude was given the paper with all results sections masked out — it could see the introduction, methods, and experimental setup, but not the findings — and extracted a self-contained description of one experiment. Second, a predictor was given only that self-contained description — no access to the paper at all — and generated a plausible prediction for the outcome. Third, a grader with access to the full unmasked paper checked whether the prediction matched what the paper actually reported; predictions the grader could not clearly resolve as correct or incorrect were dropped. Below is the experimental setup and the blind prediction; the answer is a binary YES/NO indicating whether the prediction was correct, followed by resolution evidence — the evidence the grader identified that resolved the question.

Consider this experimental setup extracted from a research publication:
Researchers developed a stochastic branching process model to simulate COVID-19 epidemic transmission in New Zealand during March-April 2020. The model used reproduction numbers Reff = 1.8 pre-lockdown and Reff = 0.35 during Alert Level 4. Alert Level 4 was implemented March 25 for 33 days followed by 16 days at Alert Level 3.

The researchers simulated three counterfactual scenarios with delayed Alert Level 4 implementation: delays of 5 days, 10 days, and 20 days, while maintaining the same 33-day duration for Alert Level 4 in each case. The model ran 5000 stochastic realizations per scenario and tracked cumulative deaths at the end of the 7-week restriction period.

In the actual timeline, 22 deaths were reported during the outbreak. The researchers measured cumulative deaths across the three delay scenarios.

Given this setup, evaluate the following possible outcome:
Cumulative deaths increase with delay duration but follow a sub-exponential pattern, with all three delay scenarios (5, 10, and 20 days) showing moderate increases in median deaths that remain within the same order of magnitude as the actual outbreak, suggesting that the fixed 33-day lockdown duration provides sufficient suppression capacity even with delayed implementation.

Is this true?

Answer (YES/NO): NO